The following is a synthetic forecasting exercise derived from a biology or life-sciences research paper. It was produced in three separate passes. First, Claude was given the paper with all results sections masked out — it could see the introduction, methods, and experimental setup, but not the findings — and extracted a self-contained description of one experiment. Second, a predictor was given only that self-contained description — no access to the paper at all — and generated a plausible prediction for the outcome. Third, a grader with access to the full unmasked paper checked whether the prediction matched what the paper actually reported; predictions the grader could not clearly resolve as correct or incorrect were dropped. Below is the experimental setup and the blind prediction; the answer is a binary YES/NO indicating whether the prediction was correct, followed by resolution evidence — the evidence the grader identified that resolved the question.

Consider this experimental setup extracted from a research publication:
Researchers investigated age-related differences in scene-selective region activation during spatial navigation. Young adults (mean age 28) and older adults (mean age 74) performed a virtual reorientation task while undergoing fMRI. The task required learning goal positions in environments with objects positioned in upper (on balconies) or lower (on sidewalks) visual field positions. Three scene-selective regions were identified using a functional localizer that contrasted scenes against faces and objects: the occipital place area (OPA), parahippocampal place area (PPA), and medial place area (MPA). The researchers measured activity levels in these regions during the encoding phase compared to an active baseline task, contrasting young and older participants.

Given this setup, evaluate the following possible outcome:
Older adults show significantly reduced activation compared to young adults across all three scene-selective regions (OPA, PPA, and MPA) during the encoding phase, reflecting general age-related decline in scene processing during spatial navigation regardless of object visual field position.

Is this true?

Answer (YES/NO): NO